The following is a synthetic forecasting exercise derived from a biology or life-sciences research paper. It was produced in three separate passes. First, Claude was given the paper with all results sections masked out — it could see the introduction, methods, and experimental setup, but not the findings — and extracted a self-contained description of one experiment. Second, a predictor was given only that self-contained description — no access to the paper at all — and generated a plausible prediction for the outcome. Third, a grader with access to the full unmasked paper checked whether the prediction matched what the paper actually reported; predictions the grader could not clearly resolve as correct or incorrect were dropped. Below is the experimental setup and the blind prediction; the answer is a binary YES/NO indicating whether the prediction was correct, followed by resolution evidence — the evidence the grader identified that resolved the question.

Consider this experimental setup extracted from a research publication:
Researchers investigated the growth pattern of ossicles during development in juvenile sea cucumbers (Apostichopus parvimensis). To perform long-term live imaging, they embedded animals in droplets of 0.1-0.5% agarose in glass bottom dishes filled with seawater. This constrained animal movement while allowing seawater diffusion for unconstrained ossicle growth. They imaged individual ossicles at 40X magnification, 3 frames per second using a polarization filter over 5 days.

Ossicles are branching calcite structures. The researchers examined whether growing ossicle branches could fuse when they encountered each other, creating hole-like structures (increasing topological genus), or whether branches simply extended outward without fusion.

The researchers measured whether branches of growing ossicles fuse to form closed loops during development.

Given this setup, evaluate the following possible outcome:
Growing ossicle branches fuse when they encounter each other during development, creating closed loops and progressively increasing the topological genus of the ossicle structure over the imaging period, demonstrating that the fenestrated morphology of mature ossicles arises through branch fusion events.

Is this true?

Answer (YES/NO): YES